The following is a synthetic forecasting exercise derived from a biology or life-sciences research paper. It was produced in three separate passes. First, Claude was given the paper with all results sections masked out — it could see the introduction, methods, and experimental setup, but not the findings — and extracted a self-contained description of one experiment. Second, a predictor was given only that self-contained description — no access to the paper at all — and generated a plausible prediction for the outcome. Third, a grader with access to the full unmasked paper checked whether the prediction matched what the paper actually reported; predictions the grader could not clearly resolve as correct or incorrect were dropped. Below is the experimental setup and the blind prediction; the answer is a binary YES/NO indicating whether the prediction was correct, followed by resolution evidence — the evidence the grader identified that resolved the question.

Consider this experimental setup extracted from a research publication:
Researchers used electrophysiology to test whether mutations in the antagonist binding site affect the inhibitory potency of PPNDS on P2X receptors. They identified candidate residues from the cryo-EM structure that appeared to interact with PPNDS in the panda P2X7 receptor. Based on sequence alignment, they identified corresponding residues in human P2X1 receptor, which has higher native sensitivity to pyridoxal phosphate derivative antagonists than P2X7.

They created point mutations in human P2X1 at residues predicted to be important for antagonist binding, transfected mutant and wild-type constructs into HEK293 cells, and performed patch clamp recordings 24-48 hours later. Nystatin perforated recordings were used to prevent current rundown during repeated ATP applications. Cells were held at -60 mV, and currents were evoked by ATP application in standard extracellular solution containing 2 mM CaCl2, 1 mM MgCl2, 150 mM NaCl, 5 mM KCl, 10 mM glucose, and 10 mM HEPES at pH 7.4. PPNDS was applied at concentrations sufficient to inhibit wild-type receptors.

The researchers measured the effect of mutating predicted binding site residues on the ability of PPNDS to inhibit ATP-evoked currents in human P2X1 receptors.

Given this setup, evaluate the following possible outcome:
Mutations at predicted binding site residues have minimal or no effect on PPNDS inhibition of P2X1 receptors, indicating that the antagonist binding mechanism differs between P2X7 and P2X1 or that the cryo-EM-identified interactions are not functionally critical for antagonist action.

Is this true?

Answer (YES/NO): NO